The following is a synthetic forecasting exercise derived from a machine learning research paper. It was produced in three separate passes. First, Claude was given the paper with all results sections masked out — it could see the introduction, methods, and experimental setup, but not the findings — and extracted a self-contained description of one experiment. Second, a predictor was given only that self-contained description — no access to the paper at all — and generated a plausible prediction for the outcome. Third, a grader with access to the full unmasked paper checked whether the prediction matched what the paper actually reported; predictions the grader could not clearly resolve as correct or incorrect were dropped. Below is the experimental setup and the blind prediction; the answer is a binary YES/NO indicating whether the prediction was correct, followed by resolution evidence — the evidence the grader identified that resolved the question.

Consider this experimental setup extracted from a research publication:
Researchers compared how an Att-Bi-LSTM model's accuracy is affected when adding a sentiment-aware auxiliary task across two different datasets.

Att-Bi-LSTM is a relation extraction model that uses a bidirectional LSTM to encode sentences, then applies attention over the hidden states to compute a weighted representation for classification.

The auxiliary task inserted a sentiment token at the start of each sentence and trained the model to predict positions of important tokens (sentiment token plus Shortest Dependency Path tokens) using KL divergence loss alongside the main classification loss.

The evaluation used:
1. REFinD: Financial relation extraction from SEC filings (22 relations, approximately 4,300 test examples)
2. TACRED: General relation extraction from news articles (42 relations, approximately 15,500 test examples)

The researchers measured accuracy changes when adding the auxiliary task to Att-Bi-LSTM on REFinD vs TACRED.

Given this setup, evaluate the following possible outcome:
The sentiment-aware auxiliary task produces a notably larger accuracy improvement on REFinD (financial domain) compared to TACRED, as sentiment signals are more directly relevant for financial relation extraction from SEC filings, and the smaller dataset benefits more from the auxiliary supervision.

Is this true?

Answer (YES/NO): YES